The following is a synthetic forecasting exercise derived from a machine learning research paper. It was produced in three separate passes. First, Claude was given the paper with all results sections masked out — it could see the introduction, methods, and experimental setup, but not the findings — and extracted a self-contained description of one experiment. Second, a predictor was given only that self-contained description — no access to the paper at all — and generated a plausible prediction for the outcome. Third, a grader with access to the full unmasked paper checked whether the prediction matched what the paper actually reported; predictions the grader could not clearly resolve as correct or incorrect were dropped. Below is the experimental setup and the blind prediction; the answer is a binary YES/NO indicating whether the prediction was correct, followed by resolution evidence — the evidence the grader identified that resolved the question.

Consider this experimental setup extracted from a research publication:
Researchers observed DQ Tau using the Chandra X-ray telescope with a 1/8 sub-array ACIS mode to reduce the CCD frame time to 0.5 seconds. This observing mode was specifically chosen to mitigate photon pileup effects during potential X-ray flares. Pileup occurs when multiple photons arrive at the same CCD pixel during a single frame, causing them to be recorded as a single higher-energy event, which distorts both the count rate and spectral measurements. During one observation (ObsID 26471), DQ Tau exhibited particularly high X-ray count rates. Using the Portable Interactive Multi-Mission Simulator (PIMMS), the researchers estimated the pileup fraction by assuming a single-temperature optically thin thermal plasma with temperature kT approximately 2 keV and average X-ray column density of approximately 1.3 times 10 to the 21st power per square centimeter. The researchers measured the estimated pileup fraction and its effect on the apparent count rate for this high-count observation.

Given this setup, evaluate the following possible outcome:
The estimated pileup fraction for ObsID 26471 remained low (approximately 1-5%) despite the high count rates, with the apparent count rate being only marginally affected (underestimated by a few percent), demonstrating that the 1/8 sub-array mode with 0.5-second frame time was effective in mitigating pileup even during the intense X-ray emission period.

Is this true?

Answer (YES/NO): NO